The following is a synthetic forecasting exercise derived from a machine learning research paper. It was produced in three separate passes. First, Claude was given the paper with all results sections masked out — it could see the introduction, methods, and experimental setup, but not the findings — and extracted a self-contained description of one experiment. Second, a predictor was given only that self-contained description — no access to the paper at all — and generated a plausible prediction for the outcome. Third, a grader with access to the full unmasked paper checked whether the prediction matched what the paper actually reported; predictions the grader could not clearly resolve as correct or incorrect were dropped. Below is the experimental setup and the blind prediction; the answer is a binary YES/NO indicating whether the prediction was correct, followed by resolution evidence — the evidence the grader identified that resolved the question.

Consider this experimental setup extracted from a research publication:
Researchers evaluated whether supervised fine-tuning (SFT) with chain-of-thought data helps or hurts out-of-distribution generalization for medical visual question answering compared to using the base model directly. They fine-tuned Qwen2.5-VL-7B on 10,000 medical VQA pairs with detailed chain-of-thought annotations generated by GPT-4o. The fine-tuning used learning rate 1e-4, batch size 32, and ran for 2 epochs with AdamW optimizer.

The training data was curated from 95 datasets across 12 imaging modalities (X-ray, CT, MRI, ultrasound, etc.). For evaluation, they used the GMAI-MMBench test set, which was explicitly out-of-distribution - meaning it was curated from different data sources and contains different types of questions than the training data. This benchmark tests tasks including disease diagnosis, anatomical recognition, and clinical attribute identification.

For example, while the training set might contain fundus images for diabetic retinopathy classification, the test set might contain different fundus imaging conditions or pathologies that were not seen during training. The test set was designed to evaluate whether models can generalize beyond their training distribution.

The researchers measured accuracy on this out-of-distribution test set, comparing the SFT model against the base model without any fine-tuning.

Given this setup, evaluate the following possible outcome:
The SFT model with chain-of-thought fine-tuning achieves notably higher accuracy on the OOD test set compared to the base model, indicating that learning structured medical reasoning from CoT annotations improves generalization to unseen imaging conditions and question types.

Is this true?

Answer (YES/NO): NO